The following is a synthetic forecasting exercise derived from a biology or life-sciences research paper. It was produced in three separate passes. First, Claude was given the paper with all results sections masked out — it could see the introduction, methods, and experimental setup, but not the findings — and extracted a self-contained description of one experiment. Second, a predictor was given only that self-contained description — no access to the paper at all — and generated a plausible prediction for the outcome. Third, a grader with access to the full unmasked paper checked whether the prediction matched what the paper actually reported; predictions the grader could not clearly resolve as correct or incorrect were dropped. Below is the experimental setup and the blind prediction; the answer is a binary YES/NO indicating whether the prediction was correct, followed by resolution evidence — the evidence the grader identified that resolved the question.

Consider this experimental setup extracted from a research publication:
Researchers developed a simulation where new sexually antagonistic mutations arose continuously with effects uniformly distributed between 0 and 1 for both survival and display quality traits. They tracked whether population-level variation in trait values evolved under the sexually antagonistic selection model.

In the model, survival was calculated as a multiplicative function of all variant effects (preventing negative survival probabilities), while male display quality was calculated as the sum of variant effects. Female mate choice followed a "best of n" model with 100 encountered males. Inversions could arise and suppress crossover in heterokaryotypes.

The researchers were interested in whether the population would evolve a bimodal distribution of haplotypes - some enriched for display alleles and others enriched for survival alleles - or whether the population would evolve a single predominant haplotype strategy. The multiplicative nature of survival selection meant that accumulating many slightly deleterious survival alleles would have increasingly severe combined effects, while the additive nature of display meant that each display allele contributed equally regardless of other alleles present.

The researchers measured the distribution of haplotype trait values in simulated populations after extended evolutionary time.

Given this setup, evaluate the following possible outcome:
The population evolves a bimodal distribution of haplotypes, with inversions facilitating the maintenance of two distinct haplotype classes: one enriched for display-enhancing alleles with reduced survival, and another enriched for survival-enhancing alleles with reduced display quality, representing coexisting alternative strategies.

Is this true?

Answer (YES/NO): YES